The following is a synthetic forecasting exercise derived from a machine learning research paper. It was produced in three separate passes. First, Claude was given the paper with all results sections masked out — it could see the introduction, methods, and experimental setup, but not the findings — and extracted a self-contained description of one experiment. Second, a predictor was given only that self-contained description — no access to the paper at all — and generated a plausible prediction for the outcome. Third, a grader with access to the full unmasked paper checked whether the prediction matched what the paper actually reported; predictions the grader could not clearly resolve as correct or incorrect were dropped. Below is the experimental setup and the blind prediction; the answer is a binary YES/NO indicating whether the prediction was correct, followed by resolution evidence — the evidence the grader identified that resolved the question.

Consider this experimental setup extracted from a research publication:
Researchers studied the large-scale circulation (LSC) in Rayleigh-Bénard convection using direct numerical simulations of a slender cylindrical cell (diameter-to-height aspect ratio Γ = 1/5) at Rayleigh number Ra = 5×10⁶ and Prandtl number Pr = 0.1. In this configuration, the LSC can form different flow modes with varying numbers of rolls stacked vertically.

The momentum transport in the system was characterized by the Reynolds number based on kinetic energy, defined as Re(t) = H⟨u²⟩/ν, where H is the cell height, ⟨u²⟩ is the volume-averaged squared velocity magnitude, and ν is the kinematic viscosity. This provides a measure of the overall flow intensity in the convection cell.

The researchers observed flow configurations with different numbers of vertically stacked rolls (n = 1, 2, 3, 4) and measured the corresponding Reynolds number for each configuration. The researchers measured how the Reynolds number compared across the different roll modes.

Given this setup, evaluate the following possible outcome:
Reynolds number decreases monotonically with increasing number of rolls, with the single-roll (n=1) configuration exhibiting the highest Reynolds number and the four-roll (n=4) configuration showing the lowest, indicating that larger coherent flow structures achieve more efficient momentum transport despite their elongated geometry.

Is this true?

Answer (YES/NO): YES